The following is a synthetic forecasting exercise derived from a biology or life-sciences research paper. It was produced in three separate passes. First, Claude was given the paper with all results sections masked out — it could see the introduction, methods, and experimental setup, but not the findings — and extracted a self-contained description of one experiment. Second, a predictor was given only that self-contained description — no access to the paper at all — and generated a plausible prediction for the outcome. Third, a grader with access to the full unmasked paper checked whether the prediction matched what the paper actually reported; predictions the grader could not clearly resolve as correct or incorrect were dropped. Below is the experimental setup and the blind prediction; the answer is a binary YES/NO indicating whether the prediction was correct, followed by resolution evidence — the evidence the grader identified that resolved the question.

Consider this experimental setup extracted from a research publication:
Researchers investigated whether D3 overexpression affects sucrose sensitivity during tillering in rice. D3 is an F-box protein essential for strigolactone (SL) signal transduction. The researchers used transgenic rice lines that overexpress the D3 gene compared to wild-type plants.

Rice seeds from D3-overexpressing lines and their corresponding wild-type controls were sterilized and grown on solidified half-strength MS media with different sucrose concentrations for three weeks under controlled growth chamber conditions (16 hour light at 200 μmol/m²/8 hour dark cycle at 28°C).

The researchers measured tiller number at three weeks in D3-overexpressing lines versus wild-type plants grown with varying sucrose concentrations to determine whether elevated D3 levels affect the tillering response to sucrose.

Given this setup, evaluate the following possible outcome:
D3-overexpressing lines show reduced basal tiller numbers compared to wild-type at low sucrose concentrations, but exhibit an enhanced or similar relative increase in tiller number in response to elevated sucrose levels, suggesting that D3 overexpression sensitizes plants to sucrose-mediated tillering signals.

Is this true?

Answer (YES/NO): NO